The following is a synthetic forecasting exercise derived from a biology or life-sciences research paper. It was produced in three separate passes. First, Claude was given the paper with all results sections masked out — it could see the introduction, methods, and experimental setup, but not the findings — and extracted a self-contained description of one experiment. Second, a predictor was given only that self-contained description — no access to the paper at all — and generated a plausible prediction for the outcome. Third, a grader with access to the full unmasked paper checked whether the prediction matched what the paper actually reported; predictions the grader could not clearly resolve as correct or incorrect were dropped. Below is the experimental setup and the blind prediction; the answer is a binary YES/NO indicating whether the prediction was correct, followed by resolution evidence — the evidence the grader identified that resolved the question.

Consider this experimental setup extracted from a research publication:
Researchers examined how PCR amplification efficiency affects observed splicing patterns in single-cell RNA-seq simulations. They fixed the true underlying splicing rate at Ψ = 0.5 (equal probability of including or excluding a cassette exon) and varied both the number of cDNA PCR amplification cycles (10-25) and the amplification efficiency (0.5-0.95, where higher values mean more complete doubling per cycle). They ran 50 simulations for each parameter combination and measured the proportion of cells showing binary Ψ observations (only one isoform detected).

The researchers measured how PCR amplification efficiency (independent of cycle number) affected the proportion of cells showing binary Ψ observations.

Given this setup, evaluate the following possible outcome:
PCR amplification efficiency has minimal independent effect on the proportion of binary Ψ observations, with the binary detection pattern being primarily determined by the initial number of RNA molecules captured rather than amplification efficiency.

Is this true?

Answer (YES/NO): YES